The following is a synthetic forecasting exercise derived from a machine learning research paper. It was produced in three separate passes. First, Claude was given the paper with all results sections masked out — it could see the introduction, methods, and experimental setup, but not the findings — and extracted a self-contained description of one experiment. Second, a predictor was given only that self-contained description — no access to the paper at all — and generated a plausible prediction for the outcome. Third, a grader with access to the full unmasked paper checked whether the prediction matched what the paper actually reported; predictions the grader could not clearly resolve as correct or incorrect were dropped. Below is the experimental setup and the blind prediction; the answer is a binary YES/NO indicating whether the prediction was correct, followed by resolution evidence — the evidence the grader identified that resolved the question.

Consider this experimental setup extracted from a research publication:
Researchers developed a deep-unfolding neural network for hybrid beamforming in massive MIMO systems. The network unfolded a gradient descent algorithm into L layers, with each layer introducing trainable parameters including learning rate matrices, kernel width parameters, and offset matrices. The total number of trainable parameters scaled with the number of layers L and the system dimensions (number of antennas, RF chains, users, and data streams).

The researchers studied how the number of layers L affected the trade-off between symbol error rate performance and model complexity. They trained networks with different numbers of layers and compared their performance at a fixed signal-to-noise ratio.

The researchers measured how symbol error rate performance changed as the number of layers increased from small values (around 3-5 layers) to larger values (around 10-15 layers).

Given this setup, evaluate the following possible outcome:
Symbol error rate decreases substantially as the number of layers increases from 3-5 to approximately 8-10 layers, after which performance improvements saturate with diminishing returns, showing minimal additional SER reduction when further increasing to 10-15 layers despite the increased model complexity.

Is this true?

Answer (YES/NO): NO